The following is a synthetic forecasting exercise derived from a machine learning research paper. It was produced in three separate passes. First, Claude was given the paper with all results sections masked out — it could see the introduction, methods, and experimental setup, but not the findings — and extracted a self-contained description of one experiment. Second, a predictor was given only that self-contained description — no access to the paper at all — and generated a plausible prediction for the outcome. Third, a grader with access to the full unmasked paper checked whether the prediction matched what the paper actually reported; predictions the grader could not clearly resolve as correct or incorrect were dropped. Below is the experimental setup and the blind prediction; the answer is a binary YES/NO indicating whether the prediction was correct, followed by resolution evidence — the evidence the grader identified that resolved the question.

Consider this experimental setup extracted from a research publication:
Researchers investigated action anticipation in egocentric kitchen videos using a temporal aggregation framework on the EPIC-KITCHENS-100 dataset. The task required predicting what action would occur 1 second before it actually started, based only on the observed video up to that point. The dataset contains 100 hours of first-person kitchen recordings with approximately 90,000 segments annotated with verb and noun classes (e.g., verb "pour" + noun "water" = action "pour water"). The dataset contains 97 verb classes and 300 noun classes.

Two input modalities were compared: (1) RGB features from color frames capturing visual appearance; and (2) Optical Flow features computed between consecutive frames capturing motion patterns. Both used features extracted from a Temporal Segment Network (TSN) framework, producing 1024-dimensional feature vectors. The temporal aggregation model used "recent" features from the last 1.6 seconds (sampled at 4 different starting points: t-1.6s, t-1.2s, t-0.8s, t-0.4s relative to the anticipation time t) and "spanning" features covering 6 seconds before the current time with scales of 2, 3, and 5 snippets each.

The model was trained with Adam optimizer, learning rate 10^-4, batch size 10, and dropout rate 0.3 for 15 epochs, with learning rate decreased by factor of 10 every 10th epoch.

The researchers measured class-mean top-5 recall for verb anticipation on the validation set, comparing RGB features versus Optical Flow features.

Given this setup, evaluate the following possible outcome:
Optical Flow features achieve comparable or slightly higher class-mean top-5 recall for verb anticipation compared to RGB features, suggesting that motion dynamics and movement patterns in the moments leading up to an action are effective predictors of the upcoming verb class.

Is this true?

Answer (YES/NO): NO